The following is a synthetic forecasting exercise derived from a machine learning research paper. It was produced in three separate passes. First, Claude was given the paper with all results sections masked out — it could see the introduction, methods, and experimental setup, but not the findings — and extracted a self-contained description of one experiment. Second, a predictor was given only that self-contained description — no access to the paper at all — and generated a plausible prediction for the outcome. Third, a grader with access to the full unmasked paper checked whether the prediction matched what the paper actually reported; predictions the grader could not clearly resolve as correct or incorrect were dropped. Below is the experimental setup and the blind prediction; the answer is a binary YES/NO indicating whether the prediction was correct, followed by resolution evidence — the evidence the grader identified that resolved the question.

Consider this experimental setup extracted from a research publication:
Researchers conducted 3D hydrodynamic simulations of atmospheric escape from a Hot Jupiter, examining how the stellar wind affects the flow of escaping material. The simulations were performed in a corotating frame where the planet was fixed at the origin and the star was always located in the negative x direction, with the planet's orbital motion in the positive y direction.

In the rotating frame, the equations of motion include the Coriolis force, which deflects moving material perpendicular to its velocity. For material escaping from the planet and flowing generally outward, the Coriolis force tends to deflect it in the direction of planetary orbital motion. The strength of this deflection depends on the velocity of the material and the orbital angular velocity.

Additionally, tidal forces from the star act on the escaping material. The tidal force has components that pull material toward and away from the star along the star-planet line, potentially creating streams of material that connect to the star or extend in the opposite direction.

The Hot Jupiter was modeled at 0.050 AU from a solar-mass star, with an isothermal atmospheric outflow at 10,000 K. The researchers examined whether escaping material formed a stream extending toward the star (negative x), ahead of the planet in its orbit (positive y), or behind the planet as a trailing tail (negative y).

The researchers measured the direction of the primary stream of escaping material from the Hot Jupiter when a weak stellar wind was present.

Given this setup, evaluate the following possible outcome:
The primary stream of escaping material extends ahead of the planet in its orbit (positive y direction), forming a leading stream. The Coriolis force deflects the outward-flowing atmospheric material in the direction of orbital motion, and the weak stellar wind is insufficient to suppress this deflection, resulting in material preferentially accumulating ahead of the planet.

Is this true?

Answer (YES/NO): NO